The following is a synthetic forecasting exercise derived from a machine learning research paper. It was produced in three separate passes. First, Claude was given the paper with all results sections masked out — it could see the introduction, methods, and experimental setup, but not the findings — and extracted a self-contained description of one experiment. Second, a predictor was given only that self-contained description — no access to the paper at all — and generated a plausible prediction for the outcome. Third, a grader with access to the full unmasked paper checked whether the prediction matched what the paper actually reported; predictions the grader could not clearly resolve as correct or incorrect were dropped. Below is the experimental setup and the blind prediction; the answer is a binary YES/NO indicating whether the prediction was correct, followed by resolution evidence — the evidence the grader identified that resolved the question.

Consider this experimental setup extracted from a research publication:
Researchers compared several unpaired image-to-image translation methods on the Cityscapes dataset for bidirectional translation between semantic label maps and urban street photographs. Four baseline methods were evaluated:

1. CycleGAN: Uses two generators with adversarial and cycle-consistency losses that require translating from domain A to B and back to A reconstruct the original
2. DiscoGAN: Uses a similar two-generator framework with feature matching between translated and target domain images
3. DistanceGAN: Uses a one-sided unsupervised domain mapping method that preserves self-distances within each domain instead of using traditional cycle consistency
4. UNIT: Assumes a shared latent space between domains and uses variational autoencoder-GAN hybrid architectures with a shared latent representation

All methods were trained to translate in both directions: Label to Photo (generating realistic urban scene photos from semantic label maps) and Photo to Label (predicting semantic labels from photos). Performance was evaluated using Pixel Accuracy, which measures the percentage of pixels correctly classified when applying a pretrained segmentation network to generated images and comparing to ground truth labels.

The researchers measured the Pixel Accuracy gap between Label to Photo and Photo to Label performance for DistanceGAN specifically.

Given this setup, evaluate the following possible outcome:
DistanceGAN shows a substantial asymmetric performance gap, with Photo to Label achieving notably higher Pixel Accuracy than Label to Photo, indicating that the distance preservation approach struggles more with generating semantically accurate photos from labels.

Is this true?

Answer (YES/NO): NO